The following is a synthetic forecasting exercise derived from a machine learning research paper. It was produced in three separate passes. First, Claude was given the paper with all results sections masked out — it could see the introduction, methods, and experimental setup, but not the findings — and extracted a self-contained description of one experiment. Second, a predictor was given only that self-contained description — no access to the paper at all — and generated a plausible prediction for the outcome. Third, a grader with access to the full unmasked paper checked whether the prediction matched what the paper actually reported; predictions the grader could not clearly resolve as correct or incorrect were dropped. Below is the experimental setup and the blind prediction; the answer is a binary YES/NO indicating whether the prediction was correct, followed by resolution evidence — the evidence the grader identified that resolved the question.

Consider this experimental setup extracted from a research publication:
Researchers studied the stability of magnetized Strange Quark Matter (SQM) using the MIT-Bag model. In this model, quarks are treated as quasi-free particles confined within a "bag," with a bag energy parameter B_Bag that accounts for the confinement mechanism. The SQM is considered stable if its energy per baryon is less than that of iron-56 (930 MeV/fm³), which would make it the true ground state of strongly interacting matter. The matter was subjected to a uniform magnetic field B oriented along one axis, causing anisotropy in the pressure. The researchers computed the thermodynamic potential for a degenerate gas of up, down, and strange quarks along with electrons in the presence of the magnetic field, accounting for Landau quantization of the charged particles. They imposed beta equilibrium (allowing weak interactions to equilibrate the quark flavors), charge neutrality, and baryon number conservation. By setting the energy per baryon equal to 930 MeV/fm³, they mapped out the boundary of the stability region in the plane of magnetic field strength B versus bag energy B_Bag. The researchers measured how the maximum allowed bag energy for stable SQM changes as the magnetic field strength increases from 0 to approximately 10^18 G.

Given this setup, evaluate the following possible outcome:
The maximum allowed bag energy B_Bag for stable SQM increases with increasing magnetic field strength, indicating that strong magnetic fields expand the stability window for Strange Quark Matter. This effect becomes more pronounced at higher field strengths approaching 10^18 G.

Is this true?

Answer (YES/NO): YES